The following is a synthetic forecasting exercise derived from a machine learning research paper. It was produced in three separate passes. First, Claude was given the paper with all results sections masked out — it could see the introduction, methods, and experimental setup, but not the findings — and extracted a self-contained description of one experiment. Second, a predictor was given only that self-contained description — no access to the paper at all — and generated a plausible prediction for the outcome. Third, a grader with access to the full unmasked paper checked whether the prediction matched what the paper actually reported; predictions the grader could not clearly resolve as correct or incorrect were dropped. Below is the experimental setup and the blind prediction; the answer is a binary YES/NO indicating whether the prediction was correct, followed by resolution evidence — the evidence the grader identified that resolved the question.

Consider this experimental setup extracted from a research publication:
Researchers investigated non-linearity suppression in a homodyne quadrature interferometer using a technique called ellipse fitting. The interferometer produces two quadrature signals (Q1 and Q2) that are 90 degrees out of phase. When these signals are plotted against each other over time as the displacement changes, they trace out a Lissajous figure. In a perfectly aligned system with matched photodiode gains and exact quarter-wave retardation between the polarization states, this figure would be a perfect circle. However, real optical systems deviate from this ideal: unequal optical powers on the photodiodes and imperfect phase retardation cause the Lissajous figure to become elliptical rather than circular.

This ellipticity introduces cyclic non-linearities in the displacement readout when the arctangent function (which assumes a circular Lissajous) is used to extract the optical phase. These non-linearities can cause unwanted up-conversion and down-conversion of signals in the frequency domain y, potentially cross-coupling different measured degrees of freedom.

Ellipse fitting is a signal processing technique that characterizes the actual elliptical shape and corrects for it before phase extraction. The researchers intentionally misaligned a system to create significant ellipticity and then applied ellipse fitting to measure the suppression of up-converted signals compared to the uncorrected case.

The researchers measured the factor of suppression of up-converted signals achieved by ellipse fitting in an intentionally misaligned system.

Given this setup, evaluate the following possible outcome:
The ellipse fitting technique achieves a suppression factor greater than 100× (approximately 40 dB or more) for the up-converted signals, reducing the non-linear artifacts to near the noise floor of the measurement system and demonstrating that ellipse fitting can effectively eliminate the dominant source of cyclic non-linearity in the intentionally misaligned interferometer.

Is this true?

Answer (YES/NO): NO